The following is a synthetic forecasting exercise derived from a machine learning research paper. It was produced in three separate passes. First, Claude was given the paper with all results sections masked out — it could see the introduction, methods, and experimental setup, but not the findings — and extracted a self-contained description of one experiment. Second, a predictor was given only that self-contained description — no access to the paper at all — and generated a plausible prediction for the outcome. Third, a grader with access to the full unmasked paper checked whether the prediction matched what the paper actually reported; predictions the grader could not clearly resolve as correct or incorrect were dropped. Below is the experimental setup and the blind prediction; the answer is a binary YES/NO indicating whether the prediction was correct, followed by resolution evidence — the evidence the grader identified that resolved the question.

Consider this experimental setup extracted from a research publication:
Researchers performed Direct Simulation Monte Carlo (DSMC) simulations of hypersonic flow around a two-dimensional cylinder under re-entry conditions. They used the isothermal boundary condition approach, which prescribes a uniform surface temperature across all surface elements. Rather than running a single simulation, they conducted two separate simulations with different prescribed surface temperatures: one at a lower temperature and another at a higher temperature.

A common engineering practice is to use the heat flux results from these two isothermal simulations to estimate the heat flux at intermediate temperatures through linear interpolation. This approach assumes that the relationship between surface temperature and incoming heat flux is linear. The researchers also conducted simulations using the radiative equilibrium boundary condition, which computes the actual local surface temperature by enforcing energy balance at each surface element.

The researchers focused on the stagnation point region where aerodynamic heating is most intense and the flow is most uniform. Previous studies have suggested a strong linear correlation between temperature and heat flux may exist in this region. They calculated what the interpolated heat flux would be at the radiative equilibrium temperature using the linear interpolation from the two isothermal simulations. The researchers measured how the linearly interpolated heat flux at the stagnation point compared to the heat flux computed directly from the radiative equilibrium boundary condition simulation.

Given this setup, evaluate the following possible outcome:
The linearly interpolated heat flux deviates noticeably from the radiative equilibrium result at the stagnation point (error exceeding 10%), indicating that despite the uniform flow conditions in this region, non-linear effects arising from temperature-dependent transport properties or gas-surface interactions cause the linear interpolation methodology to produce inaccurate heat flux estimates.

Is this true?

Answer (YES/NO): NO